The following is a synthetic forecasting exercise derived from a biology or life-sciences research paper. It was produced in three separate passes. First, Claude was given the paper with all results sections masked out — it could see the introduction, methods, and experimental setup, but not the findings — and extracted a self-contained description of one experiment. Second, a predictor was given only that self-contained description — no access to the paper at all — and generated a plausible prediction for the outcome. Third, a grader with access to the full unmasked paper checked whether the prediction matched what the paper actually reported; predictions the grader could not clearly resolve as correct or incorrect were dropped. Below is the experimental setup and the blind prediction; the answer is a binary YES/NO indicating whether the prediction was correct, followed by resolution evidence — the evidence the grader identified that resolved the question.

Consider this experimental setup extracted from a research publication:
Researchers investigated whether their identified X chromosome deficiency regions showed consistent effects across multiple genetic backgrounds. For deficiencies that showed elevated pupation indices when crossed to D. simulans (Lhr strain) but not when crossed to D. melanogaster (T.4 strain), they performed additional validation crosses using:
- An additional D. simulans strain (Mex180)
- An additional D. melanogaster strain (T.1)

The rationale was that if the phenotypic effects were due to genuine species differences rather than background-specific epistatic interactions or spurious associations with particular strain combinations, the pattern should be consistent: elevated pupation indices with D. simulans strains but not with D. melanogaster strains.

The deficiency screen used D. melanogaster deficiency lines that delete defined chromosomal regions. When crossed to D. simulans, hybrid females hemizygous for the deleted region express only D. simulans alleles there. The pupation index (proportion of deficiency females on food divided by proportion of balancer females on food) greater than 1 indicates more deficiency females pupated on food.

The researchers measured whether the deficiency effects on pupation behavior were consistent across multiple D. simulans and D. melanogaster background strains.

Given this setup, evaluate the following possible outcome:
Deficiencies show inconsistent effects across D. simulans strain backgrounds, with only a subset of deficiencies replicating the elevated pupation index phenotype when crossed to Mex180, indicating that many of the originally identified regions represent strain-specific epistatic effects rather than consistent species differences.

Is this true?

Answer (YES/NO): NO